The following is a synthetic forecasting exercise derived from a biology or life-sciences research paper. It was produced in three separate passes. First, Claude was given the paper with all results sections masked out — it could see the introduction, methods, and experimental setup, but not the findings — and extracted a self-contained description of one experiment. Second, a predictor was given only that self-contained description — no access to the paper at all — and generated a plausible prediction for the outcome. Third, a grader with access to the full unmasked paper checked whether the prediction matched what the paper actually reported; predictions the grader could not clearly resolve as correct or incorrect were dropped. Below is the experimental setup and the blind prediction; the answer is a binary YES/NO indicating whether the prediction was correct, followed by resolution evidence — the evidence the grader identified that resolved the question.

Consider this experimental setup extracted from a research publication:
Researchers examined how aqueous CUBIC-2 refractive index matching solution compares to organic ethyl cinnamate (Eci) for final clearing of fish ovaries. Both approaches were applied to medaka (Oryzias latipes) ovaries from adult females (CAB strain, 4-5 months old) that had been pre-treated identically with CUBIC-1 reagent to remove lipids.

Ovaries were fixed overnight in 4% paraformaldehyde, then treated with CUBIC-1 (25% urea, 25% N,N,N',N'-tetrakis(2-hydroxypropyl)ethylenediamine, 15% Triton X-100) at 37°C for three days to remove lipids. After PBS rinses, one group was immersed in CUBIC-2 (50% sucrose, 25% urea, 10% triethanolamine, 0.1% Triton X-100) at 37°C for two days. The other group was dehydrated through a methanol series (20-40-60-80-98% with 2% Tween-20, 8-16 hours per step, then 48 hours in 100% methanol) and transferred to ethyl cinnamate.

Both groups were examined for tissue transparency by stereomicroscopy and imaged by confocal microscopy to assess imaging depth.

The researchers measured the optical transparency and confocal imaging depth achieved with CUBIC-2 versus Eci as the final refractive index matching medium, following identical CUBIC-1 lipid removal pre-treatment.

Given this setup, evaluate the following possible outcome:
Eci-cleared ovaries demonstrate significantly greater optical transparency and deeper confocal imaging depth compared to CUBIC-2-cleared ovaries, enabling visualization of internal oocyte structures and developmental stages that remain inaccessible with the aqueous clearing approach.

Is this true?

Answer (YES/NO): YES